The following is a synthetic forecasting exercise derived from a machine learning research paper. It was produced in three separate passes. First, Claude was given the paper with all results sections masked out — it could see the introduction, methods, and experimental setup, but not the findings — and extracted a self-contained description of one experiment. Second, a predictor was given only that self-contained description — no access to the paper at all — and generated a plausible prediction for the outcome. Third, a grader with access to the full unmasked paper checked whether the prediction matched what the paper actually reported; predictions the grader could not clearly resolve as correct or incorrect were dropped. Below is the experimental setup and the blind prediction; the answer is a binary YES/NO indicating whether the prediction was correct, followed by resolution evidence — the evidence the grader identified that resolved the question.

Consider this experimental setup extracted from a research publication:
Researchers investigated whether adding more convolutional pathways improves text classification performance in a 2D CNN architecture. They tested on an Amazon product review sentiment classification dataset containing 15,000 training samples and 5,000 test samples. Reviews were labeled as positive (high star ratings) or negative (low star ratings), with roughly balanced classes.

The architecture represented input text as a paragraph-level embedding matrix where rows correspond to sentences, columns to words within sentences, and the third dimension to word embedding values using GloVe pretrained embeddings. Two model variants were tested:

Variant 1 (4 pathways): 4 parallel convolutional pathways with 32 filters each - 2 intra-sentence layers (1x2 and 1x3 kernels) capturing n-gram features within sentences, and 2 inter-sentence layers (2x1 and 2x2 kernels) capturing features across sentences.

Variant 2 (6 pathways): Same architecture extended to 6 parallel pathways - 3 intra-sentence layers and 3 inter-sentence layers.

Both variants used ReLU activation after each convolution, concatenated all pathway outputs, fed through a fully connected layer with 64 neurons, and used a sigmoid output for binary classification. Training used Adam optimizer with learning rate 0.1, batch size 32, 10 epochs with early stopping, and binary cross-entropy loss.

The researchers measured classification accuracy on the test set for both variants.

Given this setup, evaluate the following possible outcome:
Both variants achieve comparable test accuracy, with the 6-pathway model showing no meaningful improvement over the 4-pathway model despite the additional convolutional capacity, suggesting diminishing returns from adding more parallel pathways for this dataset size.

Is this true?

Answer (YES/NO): NO